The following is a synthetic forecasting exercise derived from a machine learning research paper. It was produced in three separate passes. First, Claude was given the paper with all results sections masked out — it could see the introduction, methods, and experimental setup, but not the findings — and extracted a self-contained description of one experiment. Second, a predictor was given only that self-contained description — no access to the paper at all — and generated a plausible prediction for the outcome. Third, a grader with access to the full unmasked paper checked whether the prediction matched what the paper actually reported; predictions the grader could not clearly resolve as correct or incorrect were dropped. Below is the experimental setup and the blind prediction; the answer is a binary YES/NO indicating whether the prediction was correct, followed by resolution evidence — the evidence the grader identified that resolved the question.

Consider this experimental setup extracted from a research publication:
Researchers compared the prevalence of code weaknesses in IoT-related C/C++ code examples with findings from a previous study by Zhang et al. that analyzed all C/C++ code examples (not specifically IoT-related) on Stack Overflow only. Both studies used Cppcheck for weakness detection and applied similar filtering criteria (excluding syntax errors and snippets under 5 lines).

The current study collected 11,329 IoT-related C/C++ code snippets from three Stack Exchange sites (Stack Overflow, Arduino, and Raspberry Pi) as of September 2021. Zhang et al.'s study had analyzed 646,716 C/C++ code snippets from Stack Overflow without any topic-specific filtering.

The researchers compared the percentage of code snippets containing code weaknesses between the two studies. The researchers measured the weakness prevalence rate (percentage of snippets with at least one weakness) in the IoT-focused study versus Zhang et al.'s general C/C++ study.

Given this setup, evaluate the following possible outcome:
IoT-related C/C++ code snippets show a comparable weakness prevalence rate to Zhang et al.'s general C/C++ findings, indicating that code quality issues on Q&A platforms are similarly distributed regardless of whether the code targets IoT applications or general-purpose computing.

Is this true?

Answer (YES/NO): YES